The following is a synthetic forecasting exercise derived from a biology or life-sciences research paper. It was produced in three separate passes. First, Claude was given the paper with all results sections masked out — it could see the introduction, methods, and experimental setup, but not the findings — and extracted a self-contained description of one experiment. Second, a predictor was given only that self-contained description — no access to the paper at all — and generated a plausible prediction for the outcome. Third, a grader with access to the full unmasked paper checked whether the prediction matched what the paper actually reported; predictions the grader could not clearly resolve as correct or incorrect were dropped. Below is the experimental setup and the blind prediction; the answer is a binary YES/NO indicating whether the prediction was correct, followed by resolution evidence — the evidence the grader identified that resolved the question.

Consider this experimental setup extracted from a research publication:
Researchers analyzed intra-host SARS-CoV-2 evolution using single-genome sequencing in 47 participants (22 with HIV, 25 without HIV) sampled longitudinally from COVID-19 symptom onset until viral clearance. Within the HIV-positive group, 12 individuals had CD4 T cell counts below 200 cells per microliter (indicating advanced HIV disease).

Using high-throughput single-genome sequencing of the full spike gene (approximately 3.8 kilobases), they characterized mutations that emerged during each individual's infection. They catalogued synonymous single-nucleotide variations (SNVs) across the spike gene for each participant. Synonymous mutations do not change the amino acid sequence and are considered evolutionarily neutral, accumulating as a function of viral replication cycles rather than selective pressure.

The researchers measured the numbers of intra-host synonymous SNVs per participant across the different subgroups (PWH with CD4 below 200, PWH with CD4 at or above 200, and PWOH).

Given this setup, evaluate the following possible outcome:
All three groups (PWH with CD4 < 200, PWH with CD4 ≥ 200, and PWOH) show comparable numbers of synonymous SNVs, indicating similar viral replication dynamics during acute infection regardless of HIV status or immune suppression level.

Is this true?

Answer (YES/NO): NO